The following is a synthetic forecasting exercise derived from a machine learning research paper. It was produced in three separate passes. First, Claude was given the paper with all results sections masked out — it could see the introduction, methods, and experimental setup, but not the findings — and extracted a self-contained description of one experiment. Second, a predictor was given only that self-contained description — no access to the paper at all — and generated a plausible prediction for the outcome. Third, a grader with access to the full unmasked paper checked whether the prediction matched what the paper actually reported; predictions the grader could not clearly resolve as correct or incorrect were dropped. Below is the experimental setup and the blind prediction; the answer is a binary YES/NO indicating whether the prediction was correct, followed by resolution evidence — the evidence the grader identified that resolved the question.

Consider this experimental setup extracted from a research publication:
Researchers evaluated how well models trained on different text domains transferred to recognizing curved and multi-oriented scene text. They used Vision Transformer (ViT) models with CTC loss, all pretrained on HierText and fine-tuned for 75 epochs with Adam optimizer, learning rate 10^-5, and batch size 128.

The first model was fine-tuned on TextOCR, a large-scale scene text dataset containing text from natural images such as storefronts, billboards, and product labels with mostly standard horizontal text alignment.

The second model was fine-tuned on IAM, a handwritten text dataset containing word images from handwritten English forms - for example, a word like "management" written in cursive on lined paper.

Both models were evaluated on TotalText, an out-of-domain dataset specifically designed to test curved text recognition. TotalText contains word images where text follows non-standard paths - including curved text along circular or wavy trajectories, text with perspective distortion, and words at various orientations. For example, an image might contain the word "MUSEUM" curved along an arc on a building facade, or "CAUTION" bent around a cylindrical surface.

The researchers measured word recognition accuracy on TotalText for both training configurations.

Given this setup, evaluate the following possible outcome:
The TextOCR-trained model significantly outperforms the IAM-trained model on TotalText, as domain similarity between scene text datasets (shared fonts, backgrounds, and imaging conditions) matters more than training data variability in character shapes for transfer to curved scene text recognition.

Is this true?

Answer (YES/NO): YES